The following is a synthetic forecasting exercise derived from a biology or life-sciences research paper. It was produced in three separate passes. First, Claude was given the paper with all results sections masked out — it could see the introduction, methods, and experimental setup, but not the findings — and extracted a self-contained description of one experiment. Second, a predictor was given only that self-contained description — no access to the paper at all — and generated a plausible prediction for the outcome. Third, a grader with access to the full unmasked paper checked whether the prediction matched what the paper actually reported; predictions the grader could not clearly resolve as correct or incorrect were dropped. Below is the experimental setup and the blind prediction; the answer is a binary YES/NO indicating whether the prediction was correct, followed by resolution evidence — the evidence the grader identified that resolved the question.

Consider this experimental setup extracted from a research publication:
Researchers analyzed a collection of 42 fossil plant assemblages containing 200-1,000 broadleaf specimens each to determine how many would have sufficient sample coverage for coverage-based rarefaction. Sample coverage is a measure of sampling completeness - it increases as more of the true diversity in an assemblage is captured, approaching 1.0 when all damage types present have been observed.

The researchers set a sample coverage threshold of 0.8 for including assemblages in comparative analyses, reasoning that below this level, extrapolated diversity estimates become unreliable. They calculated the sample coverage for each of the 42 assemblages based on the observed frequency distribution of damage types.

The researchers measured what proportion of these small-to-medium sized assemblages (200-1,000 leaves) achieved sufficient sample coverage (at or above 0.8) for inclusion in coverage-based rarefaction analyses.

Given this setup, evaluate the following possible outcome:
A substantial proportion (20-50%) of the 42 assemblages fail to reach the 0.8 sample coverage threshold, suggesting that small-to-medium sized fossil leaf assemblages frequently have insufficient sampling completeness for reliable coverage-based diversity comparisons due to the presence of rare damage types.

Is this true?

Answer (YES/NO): NO